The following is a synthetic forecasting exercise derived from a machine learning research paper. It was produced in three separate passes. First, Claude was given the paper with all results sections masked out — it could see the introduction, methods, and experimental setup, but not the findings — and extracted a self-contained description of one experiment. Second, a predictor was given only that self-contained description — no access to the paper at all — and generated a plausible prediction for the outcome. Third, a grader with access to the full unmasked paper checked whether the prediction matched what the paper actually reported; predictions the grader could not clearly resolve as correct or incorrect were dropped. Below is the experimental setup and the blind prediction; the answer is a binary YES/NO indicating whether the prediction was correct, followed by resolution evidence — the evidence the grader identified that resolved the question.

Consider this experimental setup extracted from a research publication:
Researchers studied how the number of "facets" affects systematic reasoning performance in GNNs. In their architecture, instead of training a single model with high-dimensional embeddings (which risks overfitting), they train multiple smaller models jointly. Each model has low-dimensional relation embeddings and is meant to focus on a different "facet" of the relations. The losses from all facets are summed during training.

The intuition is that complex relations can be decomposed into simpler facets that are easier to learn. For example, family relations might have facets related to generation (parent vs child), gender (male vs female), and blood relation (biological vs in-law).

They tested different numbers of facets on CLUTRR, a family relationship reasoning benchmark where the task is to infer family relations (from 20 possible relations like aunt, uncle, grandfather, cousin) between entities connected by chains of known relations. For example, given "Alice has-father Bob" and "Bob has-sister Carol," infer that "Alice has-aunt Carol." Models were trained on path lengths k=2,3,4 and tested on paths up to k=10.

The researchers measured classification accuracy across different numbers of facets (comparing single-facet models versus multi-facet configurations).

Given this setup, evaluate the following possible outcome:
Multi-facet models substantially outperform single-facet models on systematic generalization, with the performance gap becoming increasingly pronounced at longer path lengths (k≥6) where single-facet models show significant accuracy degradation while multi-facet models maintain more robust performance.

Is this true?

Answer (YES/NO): YES